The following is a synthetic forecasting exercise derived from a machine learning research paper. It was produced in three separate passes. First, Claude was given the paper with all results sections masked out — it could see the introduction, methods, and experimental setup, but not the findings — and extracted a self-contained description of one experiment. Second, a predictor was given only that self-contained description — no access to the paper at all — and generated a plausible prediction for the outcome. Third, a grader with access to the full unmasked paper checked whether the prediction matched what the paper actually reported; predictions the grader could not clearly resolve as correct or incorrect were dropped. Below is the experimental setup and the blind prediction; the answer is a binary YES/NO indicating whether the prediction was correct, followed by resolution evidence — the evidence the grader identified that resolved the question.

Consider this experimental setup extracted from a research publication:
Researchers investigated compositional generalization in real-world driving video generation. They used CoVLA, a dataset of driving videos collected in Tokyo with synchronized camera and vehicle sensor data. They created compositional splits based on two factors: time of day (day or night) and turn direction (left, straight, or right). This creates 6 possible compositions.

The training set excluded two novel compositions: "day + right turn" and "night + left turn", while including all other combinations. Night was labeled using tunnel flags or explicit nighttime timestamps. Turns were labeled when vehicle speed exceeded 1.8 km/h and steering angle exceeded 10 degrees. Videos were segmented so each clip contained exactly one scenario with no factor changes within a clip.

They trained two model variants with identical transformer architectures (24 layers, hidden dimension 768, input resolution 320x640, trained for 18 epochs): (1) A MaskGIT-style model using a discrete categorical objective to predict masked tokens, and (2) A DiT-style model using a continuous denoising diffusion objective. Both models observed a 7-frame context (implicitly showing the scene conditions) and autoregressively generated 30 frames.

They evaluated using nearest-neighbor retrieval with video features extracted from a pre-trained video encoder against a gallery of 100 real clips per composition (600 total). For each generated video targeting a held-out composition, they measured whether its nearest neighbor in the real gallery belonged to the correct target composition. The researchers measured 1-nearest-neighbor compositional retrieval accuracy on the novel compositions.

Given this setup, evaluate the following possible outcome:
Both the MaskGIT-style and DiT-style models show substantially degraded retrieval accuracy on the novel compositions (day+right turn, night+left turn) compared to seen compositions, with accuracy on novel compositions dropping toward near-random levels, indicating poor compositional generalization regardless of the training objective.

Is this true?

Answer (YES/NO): NO